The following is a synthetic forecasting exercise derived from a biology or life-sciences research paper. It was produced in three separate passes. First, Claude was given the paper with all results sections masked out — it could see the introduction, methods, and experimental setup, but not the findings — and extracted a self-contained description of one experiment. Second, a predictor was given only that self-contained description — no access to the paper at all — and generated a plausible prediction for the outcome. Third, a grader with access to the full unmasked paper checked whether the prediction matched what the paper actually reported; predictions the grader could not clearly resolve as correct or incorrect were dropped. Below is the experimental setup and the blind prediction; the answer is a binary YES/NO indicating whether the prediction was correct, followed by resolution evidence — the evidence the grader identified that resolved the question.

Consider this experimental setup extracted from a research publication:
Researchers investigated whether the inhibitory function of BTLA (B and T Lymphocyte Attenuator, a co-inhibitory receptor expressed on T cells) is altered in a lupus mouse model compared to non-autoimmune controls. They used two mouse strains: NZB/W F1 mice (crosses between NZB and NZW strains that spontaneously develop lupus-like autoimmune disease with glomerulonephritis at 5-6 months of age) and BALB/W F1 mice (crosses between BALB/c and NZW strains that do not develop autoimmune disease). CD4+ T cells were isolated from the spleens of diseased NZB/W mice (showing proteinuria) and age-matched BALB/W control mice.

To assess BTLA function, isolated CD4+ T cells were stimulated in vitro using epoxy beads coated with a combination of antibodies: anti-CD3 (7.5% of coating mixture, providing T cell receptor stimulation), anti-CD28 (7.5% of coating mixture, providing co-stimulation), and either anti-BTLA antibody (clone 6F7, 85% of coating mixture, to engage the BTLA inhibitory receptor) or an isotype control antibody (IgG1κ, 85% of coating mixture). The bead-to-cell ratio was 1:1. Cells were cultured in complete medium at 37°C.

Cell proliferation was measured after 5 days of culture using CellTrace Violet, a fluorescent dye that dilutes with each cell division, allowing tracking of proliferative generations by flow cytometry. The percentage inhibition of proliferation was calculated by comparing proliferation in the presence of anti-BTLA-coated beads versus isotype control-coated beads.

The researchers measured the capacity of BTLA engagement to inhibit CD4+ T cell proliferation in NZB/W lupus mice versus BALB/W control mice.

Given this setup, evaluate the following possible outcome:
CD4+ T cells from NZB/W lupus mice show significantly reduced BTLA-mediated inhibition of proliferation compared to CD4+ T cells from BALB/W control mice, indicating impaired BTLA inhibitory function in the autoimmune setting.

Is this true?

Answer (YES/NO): YES